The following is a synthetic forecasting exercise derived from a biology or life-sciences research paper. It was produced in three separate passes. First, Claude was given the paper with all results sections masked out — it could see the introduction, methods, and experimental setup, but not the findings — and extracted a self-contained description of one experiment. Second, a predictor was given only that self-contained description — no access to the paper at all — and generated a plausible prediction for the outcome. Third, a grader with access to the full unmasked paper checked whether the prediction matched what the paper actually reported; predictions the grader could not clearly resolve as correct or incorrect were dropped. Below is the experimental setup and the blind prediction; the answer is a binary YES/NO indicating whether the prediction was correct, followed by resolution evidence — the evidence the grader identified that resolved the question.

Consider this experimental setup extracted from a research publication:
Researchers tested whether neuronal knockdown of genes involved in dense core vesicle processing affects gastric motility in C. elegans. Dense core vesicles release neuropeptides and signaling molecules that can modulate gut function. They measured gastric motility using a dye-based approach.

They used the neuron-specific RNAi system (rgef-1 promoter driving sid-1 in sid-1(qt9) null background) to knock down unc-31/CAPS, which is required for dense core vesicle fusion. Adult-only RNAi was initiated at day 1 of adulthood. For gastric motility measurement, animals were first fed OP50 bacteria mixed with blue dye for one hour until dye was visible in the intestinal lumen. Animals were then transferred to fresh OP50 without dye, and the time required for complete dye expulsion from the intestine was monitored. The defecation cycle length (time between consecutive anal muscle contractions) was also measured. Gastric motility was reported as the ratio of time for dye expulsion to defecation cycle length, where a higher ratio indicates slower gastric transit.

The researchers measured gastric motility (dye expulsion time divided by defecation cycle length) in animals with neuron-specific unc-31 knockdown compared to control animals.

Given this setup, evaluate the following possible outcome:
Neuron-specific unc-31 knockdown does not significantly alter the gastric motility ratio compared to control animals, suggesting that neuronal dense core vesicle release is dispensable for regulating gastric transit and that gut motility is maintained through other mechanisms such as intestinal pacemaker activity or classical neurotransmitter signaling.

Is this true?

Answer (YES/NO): YES